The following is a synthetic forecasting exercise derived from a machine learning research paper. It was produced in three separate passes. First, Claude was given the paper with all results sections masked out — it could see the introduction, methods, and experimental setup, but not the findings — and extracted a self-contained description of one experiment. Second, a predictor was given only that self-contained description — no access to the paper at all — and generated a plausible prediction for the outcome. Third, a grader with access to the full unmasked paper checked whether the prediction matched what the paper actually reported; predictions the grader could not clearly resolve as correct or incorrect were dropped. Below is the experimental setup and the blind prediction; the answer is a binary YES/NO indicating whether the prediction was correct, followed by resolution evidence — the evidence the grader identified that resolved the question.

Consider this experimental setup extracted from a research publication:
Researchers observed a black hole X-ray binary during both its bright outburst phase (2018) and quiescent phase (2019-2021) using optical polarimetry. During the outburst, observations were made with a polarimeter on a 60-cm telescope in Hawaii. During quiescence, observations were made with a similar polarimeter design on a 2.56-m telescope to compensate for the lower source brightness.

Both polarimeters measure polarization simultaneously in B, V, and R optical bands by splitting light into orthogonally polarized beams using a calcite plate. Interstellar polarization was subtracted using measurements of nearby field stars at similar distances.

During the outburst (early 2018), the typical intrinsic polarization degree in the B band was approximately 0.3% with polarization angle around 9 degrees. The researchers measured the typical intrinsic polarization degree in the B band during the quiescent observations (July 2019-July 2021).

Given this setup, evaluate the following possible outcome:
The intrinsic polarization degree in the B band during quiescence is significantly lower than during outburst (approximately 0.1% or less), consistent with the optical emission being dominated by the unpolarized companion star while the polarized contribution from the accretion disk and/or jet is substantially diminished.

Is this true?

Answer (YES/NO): NO